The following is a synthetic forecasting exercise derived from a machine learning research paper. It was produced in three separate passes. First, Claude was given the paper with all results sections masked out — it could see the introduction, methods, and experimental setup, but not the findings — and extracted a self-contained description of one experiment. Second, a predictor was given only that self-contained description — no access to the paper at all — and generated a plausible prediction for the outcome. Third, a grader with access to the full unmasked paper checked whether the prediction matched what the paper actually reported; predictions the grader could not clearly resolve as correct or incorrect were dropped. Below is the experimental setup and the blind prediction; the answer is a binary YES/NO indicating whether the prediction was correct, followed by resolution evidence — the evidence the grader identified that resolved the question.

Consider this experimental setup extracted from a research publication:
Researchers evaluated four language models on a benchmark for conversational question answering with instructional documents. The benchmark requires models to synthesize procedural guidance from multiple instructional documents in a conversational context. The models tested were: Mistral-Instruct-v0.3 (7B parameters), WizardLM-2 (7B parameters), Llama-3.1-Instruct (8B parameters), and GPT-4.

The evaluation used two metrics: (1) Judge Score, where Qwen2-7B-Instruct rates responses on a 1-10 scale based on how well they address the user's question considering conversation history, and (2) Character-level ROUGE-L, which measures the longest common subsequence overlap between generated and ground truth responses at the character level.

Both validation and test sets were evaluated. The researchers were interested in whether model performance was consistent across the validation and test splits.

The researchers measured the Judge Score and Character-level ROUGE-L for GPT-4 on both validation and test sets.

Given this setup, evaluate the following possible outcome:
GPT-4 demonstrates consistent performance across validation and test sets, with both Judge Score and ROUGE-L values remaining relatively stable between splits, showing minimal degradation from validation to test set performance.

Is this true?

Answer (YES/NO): NO